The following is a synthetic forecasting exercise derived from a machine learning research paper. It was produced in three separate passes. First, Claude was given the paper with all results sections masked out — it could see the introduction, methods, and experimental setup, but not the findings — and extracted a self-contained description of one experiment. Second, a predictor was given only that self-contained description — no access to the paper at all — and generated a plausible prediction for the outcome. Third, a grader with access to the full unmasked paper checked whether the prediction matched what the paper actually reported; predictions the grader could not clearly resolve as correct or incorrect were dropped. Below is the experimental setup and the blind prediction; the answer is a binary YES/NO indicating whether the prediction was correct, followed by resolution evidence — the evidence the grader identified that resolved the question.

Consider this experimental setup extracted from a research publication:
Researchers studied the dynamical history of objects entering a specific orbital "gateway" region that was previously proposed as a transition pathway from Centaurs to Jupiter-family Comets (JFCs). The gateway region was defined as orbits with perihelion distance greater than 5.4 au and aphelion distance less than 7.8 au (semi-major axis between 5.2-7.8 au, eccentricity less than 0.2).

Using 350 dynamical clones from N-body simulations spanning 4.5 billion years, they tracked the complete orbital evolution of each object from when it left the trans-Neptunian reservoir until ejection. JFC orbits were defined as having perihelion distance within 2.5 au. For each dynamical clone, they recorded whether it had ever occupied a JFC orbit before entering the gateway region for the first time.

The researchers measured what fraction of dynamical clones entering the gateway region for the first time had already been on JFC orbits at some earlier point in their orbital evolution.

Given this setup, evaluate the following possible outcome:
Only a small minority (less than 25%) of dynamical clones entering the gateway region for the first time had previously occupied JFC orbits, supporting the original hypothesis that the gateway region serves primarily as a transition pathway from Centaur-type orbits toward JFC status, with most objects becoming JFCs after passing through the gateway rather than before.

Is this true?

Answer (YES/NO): NO